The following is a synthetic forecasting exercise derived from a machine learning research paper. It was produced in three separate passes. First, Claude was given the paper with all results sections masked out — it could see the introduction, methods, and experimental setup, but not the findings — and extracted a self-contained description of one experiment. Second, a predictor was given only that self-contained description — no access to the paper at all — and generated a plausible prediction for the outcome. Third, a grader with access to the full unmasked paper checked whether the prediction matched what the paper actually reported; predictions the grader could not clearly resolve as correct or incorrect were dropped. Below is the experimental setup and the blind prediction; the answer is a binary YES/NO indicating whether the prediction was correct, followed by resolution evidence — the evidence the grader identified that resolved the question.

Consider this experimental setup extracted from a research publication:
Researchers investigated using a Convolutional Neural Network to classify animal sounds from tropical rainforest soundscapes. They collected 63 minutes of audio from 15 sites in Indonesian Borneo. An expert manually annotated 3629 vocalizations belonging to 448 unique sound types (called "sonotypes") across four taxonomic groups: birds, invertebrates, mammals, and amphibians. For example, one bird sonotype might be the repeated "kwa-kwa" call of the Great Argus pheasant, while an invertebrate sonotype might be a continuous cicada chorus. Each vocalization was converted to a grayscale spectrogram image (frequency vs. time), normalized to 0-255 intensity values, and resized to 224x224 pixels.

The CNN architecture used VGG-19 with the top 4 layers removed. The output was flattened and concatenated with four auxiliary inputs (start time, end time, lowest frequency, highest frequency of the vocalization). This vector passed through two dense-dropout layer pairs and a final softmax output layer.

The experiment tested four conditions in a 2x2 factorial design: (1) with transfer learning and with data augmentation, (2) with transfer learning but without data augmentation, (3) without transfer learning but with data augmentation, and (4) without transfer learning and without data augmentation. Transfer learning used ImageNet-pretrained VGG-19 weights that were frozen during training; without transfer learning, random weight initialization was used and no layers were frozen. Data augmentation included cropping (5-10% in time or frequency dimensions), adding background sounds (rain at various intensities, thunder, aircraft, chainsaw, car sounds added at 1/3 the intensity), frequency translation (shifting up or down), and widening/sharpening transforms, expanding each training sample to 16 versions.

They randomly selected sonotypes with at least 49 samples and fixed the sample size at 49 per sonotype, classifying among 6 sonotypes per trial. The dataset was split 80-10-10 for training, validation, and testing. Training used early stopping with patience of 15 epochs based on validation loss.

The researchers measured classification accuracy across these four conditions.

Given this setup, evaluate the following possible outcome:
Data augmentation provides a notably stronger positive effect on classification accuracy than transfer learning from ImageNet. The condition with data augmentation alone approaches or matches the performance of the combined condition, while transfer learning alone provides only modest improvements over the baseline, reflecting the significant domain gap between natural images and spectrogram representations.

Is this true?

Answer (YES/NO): NO